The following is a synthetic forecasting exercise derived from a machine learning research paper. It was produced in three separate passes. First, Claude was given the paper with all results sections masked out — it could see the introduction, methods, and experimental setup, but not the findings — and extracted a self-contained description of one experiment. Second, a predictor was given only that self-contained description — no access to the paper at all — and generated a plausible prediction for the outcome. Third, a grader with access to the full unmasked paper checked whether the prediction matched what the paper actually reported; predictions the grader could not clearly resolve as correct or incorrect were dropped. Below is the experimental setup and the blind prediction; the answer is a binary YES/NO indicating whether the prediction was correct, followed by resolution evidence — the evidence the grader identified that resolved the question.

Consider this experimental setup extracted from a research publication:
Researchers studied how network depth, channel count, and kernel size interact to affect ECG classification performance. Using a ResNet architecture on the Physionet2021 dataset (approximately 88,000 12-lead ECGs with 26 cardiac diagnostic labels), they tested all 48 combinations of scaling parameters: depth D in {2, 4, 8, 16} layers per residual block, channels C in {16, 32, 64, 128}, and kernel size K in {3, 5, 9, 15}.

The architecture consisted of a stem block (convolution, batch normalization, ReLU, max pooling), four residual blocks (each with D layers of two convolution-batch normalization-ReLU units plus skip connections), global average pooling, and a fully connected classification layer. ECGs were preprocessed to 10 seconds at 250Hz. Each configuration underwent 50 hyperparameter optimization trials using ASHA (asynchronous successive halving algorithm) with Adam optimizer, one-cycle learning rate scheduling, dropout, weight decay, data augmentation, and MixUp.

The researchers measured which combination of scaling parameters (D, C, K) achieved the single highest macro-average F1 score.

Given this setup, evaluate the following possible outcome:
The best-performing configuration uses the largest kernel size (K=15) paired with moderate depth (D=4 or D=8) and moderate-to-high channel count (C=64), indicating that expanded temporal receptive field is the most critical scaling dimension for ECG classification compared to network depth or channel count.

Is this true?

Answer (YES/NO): NO